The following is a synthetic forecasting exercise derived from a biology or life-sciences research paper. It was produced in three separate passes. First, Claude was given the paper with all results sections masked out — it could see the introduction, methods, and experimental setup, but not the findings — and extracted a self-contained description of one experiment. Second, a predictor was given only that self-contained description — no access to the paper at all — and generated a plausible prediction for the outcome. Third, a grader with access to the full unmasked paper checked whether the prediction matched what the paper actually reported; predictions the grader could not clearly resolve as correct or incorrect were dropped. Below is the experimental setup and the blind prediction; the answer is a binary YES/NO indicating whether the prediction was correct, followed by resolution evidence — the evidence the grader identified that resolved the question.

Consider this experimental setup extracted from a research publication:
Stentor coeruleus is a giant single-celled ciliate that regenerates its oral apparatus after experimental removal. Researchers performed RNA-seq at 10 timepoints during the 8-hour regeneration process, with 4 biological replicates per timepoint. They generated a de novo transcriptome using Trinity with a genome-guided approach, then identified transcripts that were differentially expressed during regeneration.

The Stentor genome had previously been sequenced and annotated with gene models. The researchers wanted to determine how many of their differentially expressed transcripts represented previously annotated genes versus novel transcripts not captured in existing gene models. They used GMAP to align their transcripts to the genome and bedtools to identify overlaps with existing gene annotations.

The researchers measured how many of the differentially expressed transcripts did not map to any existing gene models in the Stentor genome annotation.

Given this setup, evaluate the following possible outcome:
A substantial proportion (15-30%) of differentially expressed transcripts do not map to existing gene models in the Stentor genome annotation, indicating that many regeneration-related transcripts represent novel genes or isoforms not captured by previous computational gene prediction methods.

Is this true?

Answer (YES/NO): NO